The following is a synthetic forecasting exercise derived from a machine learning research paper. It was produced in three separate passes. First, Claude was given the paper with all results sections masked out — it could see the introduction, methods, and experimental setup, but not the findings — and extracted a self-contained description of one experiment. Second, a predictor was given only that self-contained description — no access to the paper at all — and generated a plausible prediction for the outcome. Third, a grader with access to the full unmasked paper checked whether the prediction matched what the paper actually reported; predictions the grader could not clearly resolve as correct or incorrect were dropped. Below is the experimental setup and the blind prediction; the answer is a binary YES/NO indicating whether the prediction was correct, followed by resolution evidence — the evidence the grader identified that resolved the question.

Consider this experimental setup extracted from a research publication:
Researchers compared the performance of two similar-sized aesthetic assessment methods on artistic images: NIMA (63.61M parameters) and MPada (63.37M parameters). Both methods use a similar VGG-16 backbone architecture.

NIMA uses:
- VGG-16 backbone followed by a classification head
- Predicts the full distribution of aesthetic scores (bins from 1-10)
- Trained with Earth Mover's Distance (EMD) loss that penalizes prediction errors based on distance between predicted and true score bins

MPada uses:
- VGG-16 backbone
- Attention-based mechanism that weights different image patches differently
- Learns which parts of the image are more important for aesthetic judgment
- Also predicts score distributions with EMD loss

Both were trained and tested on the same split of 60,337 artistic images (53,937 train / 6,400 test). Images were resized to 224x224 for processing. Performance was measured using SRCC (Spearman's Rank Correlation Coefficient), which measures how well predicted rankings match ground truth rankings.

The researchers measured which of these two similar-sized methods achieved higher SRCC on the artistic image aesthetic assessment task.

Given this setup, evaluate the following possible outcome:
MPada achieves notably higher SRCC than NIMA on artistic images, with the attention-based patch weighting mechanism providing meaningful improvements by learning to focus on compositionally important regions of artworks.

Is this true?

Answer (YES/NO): YES